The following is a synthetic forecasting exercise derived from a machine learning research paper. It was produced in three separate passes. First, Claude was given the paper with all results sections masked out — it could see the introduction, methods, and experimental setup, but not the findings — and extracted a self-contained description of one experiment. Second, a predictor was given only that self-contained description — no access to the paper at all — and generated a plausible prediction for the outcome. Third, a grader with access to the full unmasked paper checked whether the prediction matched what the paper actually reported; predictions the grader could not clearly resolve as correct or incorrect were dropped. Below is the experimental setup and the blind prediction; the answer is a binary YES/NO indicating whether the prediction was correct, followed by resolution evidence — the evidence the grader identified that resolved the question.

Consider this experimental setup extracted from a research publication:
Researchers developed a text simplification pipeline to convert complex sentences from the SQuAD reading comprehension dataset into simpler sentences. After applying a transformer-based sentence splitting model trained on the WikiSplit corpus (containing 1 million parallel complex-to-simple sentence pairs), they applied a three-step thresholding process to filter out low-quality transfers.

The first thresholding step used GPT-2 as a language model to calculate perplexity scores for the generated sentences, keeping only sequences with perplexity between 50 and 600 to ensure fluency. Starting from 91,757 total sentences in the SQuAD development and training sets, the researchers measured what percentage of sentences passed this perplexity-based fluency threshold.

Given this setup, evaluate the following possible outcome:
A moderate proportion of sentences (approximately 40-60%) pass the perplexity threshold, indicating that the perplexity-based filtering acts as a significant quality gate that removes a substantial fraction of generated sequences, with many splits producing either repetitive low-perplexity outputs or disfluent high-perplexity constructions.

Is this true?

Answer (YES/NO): NO